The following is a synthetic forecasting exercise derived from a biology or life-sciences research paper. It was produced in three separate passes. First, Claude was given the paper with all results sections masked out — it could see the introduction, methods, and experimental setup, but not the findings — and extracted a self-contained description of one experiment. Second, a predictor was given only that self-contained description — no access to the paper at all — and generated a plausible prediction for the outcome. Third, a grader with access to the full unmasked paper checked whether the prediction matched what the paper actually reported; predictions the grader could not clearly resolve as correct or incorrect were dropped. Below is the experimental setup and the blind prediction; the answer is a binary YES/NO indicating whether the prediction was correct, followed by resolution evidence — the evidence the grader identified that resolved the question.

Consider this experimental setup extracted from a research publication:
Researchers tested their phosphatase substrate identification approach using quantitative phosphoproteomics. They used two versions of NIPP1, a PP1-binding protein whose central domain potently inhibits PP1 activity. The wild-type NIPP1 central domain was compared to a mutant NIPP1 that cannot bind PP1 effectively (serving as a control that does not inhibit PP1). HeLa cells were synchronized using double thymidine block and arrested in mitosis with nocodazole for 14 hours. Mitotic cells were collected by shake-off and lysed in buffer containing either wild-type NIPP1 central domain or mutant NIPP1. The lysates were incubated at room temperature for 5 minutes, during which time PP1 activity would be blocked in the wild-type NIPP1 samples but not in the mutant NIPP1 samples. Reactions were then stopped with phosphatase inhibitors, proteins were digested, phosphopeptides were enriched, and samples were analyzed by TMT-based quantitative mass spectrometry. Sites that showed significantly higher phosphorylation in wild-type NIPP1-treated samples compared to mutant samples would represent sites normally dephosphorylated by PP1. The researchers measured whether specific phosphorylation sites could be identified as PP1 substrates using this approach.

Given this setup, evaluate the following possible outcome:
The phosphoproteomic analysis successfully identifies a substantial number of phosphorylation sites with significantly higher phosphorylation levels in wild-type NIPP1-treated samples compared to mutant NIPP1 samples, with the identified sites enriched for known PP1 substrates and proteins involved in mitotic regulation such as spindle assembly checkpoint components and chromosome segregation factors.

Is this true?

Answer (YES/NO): NO